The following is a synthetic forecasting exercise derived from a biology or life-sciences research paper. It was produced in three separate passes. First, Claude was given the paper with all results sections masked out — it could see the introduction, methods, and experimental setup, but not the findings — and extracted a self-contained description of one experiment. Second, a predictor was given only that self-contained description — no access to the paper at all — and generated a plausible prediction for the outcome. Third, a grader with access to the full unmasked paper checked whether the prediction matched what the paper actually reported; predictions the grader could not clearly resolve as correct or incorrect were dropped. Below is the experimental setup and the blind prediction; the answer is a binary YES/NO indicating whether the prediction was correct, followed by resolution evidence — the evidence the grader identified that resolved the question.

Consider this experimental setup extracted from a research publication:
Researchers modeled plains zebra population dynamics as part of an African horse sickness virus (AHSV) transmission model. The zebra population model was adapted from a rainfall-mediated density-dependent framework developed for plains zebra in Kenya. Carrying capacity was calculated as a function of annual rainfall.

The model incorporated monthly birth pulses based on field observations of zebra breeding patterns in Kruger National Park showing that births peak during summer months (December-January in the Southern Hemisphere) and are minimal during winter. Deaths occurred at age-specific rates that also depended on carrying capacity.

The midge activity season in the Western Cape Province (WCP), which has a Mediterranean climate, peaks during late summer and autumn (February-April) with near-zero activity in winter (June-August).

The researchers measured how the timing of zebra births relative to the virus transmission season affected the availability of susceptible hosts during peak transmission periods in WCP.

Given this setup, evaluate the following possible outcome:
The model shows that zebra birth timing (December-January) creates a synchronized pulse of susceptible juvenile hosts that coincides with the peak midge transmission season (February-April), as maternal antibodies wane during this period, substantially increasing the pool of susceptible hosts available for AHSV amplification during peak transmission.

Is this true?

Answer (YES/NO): NO